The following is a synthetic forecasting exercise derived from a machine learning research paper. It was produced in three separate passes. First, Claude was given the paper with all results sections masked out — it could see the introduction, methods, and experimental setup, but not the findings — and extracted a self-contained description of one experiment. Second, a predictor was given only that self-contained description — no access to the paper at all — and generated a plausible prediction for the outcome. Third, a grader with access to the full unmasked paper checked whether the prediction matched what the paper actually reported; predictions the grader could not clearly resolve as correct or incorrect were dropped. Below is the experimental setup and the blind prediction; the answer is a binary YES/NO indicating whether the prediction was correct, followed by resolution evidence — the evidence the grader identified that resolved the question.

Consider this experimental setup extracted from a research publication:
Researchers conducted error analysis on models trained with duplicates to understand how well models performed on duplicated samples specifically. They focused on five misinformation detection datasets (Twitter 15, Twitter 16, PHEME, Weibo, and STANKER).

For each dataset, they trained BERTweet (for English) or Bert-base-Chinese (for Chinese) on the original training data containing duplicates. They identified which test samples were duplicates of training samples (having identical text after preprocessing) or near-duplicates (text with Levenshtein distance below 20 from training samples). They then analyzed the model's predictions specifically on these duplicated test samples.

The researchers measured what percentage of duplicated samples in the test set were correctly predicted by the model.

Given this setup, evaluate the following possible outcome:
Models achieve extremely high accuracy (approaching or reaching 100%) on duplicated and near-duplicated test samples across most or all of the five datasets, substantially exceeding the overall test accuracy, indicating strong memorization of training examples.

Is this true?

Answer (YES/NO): YES